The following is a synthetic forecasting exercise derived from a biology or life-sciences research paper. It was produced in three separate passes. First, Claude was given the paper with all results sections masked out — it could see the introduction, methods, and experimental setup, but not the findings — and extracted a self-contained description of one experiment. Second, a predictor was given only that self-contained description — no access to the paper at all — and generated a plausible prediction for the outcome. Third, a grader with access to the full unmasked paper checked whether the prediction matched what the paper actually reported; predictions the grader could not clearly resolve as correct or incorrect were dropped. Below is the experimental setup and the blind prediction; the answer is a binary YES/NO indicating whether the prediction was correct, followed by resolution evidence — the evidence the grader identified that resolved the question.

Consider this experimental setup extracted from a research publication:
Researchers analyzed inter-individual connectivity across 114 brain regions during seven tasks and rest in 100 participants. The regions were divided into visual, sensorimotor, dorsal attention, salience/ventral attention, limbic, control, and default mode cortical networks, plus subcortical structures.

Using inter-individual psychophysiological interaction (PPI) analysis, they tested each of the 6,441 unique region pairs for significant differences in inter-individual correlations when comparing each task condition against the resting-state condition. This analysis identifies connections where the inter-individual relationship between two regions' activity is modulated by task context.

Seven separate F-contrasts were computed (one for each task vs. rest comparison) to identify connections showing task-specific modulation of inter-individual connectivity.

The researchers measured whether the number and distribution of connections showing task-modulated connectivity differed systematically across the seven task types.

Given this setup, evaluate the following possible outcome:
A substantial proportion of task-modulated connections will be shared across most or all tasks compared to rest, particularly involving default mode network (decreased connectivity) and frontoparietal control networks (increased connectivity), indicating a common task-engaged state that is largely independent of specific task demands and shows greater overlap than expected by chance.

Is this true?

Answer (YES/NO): NO